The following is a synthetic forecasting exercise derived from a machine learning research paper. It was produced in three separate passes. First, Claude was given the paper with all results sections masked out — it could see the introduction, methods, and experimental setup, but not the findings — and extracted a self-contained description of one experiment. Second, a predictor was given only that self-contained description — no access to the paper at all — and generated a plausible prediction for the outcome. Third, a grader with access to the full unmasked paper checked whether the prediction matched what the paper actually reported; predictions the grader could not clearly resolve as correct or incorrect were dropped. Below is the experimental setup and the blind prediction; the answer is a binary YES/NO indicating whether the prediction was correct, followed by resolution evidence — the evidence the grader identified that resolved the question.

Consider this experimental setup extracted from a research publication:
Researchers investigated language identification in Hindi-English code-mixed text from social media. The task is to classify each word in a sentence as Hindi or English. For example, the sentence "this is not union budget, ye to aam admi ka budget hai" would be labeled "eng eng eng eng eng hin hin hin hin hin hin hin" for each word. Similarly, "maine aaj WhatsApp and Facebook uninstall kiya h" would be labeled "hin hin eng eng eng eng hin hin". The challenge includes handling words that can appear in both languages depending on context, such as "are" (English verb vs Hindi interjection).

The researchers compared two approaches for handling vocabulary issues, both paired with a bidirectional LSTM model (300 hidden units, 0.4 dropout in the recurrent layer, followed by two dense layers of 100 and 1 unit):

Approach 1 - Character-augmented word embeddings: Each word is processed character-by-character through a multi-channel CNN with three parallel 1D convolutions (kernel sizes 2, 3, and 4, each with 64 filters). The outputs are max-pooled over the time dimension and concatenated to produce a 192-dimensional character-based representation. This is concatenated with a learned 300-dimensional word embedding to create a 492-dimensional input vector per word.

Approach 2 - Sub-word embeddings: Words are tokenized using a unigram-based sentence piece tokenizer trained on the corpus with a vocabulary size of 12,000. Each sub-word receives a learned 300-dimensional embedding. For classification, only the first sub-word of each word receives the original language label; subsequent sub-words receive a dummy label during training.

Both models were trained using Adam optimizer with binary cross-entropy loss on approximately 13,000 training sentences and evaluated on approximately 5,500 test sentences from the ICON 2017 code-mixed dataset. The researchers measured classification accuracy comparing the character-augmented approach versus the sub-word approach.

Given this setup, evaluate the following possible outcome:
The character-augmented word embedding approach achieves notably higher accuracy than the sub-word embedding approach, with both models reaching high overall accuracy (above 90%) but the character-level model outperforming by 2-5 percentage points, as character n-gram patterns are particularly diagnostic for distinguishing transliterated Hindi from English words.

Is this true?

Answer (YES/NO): NO